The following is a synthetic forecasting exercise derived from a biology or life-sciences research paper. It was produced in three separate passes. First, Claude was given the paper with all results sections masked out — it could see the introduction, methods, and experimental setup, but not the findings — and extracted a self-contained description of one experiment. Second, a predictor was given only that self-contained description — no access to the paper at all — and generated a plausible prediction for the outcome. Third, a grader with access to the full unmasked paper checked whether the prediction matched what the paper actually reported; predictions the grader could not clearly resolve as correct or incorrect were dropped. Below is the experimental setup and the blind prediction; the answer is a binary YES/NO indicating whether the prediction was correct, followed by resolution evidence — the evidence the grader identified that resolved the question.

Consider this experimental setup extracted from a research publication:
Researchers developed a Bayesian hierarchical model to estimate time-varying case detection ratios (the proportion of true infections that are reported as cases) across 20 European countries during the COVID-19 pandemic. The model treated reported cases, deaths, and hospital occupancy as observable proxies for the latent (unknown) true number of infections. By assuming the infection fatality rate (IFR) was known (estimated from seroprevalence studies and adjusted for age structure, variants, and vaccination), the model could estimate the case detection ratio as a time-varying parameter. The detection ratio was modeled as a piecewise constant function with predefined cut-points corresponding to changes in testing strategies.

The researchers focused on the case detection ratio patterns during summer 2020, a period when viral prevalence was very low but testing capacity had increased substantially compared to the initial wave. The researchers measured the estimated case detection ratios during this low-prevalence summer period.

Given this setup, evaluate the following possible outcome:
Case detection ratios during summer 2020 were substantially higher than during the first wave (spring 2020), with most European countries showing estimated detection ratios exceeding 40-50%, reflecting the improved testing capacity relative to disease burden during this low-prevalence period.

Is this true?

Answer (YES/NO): NO